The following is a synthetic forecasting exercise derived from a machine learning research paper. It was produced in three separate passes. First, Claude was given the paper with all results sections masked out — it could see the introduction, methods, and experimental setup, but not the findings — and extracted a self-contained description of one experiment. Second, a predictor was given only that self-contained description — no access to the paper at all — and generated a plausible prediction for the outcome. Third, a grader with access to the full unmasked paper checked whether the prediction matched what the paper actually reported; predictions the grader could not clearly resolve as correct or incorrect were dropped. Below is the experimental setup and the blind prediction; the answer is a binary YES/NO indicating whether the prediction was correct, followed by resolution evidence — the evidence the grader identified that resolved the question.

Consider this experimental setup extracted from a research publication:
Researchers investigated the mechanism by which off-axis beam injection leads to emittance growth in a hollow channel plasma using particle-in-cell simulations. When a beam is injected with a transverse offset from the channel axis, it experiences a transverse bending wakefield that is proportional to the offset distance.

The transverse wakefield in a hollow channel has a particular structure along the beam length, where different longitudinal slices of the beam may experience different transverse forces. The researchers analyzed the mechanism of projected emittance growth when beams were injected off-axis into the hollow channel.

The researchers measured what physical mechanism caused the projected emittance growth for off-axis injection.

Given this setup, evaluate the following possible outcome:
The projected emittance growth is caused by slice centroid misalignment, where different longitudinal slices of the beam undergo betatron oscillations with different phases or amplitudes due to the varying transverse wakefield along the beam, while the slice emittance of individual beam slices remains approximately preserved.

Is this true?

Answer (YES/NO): YES